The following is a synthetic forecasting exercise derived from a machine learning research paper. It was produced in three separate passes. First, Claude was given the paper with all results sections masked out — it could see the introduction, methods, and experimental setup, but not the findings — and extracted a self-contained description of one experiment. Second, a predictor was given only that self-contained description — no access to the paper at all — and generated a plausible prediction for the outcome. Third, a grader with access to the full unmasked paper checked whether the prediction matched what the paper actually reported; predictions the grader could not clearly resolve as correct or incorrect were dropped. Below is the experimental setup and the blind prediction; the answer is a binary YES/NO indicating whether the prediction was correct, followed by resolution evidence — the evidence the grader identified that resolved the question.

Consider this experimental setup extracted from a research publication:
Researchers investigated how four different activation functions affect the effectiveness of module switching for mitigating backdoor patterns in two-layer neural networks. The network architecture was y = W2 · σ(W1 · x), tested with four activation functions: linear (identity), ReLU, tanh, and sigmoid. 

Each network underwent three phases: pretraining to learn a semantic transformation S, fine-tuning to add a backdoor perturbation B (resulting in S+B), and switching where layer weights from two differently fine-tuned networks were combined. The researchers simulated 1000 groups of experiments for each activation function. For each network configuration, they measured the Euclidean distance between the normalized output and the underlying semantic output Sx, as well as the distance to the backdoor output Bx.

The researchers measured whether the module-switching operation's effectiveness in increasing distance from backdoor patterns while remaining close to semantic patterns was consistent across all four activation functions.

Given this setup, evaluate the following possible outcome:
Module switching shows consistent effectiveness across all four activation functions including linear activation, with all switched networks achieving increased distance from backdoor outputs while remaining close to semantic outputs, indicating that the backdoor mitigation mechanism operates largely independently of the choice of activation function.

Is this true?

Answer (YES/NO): YES